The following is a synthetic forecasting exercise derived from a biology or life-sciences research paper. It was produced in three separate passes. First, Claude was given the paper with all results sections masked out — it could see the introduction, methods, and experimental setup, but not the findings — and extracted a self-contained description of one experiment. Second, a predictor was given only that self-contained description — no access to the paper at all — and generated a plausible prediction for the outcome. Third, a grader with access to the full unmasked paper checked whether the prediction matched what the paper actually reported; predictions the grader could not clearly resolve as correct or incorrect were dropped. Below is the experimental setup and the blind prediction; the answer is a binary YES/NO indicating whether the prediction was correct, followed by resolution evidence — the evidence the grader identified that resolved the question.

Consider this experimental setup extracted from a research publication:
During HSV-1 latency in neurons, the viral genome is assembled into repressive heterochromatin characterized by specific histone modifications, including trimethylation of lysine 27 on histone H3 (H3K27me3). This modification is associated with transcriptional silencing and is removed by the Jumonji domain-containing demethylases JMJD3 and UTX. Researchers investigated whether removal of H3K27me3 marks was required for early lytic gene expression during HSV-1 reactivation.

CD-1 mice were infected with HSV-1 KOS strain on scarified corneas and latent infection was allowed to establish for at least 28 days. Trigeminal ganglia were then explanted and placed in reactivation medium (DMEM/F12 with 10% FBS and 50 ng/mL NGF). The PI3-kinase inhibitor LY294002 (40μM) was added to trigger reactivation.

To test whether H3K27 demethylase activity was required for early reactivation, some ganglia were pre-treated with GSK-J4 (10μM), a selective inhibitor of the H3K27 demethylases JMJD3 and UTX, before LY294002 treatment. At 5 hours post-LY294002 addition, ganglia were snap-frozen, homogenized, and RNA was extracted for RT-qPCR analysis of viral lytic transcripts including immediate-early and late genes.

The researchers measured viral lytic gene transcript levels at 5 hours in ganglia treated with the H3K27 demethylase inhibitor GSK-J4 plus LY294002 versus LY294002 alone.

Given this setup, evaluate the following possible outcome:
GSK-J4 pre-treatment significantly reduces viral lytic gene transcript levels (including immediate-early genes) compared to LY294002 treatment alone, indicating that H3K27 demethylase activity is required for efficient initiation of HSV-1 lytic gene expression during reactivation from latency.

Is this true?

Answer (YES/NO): NO